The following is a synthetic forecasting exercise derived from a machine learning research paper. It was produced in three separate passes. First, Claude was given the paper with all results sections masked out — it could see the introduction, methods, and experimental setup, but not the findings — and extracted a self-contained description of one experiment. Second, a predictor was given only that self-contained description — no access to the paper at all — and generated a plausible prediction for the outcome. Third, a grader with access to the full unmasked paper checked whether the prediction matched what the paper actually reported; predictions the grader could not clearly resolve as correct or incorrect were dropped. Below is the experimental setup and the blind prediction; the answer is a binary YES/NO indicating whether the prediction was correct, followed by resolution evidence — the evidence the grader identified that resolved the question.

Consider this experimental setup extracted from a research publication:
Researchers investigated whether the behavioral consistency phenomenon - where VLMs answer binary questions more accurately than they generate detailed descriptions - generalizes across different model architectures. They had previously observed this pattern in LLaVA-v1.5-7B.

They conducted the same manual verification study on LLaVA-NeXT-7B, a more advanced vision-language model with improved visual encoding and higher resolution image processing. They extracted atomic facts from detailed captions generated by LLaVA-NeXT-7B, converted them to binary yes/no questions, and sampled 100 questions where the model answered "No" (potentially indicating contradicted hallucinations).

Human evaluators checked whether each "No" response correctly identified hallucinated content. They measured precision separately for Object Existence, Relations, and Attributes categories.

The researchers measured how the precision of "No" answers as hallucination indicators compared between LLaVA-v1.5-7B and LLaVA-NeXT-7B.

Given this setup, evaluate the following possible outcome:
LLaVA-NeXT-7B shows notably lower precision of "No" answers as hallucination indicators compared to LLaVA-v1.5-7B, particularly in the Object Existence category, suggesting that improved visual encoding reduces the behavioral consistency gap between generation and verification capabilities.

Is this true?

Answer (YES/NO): NO